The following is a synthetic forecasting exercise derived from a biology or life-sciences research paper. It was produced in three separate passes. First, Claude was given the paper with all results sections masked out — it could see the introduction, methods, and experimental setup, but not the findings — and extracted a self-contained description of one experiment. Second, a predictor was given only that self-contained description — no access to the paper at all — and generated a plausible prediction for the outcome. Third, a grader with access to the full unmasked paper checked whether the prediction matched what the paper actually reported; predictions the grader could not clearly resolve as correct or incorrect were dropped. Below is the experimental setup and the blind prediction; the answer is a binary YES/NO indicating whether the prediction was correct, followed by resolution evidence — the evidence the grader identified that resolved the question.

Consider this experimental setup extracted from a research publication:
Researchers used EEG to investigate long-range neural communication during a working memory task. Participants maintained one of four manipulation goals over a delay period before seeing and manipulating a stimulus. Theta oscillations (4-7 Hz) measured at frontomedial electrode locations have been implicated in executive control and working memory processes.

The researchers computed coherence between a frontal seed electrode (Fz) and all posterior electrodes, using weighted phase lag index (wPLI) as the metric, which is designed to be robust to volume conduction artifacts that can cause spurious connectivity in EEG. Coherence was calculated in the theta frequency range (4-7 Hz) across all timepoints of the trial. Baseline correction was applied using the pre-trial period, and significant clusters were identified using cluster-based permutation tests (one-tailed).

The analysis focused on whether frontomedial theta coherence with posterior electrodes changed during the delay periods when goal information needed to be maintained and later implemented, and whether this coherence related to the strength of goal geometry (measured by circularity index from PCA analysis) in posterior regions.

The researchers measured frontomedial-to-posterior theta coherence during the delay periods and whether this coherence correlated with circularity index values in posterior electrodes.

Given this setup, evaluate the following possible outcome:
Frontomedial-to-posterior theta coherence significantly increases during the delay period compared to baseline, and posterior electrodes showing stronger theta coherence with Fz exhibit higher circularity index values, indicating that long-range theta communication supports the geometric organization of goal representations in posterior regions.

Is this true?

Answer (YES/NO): YES